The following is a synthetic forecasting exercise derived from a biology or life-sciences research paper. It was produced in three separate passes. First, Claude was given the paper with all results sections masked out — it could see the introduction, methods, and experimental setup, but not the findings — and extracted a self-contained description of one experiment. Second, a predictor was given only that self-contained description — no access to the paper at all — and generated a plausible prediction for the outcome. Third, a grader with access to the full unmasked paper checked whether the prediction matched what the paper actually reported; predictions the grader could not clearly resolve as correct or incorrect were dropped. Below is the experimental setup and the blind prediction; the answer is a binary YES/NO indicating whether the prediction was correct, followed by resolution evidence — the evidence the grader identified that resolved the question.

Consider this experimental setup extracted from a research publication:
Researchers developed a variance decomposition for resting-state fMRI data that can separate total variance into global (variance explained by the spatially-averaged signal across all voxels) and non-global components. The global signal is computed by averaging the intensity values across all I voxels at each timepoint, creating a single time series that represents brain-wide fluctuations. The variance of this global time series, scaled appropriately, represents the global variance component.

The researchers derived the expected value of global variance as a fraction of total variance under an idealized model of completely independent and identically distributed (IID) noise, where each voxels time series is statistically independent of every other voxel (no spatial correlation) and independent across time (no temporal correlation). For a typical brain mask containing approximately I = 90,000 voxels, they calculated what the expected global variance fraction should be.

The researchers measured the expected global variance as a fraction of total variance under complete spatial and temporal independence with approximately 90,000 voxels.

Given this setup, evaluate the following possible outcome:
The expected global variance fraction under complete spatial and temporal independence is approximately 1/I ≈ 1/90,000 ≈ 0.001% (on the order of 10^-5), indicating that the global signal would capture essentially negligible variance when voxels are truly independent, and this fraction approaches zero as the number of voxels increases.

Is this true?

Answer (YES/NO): YES